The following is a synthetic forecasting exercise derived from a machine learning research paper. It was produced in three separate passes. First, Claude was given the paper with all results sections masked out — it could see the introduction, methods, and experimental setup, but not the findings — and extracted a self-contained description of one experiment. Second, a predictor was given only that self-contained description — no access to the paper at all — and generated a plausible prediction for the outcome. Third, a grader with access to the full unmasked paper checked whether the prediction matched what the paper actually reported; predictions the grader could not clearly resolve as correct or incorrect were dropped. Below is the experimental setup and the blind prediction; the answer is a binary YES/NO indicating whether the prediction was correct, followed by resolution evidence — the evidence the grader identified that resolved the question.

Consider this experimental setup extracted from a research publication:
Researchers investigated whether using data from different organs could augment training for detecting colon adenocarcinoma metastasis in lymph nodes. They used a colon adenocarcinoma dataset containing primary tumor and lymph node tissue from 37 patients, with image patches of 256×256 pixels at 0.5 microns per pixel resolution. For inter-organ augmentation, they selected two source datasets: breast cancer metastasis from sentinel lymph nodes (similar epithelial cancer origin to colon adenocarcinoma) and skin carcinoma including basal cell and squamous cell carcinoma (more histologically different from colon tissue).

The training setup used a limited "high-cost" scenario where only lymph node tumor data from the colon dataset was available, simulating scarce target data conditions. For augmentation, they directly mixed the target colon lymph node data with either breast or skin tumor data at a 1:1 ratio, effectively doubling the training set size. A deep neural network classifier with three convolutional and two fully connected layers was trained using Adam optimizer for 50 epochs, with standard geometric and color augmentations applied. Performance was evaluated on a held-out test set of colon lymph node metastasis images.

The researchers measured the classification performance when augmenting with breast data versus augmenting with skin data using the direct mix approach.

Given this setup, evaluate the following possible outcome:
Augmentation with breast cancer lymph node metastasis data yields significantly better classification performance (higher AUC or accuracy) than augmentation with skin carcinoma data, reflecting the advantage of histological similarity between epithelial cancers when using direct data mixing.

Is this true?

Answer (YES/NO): YES